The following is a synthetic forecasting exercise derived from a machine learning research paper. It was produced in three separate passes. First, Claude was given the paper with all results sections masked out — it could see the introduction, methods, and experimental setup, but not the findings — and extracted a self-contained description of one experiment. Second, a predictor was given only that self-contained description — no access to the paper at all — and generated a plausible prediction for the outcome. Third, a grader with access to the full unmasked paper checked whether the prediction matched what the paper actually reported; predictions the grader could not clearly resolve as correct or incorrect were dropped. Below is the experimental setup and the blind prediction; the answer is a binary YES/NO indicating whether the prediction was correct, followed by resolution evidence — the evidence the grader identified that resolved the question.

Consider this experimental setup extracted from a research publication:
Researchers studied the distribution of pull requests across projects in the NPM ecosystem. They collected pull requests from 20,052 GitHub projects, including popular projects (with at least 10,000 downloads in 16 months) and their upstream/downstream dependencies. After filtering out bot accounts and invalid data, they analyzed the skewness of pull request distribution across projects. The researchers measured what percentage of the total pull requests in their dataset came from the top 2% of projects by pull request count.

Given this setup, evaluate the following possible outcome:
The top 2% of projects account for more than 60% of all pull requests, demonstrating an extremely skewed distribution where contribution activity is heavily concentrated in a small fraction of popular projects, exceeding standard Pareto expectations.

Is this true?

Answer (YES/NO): NO